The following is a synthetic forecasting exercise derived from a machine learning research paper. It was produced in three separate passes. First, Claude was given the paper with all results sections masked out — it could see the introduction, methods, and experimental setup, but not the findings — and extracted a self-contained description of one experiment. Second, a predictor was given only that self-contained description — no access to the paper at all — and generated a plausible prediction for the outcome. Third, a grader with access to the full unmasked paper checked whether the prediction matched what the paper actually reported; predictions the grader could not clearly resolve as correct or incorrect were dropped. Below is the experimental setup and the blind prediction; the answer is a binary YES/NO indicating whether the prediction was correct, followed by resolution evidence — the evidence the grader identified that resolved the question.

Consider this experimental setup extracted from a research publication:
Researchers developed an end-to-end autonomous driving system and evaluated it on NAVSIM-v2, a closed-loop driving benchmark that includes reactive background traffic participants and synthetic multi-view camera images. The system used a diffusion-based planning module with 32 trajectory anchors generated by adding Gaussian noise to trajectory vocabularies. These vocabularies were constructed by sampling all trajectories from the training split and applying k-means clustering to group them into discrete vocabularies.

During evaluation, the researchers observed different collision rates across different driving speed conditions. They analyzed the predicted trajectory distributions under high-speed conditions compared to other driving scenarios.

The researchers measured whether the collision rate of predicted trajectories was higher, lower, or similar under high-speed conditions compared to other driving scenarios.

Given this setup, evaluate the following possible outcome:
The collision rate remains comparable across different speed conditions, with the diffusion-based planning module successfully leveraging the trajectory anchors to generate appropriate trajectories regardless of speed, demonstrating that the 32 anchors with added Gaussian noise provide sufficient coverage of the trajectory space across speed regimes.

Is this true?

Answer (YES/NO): NO